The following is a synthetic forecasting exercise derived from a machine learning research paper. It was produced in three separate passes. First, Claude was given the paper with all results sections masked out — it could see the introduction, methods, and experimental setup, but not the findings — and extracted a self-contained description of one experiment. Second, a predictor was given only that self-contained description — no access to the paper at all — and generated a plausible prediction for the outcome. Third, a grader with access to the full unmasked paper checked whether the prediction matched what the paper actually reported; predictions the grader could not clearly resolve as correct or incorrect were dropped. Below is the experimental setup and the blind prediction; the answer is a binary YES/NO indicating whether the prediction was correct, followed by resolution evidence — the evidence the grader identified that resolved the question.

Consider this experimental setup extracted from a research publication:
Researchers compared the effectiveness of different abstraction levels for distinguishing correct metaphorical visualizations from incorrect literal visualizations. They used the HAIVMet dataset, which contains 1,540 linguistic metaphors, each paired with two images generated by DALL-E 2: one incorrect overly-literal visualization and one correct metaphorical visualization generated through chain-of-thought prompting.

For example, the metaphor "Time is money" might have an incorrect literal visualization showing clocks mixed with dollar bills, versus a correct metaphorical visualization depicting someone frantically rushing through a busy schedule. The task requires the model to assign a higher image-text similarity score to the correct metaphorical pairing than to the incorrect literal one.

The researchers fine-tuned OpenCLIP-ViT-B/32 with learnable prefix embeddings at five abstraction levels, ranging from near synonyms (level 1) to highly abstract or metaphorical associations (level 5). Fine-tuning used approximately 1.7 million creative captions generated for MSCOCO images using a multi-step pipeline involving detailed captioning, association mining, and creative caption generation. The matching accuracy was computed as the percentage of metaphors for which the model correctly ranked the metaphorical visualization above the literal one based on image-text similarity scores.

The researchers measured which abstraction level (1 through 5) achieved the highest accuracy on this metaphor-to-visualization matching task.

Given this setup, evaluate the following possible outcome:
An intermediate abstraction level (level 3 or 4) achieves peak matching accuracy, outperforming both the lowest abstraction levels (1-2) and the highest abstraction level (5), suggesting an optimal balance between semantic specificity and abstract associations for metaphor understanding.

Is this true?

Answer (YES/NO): NO